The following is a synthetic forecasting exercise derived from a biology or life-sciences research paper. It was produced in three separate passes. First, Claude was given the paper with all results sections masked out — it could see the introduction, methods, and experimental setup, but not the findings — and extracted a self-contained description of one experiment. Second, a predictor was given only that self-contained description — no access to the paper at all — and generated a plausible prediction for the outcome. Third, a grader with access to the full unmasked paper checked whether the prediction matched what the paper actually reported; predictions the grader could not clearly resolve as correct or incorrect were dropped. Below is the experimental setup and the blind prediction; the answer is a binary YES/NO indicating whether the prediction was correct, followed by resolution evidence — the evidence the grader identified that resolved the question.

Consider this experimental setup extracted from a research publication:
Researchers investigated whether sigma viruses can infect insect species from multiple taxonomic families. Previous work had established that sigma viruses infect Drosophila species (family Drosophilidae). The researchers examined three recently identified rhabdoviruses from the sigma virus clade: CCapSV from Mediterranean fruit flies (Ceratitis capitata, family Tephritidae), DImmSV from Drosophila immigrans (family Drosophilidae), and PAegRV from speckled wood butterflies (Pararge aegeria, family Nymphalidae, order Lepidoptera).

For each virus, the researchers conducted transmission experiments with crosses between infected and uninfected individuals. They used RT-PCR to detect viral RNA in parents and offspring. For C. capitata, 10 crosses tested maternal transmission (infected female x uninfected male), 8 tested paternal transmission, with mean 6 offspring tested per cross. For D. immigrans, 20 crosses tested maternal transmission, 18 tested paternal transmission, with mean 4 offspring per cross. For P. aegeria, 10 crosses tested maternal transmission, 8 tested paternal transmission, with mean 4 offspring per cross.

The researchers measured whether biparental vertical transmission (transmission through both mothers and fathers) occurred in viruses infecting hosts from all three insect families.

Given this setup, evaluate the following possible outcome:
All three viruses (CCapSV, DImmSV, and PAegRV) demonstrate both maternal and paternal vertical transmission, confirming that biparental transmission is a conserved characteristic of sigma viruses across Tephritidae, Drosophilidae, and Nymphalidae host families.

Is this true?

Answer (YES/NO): NO